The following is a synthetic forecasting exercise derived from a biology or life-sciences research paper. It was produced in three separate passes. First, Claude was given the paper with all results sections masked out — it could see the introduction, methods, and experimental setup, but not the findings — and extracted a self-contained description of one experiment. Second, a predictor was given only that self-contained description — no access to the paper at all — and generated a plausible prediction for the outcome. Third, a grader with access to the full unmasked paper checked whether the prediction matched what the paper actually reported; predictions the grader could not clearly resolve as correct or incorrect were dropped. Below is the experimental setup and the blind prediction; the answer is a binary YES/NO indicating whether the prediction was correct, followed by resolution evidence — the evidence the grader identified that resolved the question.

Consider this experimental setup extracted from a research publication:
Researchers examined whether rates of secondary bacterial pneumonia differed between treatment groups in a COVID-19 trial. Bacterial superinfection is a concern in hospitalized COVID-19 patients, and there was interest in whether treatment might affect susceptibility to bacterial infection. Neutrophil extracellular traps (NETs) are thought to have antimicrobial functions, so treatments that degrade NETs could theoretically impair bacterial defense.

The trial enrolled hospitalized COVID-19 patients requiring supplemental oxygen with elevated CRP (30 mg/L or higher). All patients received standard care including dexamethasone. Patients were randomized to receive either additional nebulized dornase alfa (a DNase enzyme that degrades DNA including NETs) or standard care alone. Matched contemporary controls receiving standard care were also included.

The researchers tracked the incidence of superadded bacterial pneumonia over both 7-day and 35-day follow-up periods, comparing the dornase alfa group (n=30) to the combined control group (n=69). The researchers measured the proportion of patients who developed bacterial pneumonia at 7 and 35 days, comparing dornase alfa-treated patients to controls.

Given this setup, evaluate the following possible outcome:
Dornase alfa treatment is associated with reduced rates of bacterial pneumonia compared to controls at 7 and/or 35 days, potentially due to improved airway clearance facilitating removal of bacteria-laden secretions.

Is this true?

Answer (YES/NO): NO